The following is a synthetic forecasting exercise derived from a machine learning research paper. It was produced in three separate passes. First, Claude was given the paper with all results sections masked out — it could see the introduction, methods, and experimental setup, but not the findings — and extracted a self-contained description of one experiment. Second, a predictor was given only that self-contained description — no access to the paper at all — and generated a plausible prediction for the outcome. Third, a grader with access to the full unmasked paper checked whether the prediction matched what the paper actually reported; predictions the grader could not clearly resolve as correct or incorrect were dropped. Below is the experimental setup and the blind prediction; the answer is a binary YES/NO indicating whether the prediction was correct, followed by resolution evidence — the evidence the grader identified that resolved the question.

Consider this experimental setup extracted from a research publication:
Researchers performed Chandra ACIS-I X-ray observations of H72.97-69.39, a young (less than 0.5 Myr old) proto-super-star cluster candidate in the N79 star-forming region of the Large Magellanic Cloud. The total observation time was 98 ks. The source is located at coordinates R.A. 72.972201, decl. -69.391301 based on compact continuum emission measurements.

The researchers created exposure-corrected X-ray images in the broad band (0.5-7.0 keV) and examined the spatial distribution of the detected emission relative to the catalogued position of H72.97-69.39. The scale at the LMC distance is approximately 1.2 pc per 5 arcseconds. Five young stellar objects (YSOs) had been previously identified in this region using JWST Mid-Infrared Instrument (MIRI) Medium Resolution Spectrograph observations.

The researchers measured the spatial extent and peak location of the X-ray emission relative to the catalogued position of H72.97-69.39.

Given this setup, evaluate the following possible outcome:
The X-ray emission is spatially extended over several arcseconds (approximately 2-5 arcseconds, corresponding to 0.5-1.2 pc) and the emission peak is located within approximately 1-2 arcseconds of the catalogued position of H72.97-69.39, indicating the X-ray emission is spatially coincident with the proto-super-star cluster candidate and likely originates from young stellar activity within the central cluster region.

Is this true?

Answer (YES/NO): NO